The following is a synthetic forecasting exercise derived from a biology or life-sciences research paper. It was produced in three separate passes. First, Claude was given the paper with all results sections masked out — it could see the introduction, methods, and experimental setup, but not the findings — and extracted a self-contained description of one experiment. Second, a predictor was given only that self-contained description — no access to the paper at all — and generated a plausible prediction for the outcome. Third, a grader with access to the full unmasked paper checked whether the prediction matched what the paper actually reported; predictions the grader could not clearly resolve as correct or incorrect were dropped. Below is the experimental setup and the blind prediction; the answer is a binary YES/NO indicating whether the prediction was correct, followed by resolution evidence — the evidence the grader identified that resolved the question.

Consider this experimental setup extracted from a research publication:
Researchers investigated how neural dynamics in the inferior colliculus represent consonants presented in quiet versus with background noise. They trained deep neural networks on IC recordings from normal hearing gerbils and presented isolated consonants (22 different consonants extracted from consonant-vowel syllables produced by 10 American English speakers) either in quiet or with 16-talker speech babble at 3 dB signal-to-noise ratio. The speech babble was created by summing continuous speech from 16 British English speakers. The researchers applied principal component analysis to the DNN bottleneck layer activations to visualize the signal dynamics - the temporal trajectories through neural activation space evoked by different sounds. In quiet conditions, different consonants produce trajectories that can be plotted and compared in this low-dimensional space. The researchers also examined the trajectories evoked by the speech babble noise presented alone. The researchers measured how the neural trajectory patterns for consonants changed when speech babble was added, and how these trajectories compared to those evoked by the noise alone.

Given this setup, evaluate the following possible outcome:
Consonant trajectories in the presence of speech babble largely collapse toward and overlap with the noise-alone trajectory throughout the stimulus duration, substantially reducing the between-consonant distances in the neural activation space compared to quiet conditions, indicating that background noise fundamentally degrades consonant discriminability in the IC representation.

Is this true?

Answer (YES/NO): NO